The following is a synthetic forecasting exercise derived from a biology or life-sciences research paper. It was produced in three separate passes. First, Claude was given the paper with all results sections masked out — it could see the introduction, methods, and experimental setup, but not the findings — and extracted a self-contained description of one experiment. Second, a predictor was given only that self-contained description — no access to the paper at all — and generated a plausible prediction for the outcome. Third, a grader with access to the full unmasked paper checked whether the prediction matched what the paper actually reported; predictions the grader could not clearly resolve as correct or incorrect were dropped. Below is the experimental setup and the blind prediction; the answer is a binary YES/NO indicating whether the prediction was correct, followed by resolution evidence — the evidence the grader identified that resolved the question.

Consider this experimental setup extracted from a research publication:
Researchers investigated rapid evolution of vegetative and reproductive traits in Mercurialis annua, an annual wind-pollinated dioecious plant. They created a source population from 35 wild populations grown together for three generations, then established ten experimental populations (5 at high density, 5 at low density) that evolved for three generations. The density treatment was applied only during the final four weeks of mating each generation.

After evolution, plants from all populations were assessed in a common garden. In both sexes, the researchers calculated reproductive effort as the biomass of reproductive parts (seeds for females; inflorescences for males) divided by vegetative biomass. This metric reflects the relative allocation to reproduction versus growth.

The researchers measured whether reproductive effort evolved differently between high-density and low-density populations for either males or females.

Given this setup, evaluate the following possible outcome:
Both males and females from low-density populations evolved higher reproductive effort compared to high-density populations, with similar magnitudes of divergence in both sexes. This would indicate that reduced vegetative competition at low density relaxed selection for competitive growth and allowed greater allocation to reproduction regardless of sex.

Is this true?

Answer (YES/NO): NO